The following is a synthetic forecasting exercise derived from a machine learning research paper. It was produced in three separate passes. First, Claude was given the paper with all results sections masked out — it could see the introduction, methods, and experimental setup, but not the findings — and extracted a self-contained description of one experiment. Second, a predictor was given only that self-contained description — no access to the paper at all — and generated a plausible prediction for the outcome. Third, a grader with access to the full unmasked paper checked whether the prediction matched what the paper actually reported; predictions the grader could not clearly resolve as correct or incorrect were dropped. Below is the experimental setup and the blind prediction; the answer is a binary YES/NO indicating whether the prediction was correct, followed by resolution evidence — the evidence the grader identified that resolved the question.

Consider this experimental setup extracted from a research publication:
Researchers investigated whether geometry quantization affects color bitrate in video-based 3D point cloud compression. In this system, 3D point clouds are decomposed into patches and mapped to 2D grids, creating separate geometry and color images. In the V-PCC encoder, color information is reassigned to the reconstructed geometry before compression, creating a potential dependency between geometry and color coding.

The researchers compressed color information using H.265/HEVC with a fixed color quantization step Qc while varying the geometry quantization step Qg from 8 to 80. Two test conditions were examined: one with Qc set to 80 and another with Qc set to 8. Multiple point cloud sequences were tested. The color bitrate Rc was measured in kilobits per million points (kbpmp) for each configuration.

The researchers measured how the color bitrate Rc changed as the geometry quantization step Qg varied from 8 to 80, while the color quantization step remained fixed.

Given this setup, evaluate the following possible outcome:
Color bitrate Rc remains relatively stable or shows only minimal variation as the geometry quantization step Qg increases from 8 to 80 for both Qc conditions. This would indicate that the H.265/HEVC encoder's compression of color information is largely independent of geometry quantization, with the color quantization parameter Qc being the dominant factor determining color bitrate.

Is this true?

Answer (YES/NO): YES